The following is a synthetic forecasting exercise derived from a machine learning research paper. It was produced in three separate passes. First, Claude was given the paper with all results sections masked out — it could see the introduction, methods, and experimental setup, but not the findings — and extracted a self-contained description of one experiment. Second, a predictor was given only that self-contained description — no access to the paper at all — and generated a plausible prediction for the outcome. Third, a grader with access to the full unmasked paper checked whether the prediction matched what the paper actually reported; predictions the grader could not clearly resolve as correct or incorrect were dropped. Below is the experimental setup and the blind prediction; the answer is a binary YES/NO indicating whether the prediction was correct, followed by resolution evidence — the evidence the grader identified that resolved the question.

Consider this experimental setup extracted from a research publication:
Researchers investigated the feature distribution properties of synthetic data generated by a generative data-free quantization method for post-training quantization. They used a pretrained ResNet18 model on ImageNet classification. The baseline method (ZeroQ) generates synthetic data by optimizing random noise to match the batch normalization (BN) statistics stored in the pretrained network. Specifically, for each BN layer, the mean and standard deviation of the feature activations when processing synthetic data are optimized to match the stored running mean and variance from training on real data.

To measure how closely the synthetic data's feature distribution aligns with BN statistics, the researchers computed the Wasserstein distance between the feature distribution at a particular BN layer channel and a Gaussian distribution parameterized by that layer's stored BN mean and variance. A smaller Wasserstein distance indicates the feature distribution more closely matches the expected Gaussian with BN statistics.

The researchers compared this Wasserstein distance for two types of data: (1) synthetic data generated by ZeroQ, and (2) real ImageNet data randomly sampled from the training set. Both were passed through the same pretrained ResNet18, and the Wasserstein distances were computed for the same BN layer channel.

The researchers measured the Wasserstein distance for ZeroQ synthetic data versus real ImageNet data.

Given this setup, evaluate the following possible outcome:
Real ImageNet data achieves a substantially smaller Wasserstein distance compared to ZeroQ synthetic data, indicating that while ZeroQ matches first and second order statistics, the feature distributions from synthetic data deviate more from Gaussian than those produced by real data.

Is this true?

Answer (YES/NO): NO